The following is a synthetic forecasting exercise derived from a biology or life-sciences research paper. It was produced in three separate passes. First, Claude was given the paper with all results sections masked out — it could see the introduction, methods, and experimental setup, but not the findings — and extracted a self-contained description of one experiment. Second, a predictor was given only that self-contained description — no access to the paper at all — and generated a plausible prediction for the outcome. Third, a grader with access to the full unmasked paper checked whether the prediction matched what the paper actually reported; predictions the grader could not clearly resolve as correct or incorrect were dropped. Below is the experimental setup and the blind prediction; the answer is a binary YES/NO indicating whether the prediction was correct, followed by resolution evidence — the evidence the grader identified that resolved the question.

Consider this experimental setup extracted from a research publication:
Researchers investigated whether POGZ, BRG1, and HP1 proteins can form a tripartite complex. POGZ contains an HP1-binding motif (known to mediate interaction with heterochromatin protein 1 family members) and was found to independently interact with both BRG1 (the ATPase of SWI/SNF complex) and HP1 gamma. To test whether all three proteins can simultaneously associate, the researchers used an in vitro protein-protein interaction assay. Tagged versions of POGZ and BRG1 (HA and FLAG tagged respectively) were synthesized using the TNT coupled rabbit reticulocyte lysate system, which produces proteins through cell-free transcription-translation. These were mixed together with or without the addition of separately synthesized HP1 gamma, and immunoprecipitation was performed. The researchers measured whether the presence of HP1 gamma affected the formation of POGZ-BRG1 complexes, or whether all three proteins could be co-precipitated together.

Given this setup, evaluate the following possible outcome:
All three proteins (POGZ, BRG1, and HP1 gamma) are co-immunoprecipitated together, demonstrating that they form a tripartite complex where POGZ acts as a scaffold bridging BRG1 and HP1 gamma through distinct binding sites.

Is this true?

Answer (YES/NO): YES